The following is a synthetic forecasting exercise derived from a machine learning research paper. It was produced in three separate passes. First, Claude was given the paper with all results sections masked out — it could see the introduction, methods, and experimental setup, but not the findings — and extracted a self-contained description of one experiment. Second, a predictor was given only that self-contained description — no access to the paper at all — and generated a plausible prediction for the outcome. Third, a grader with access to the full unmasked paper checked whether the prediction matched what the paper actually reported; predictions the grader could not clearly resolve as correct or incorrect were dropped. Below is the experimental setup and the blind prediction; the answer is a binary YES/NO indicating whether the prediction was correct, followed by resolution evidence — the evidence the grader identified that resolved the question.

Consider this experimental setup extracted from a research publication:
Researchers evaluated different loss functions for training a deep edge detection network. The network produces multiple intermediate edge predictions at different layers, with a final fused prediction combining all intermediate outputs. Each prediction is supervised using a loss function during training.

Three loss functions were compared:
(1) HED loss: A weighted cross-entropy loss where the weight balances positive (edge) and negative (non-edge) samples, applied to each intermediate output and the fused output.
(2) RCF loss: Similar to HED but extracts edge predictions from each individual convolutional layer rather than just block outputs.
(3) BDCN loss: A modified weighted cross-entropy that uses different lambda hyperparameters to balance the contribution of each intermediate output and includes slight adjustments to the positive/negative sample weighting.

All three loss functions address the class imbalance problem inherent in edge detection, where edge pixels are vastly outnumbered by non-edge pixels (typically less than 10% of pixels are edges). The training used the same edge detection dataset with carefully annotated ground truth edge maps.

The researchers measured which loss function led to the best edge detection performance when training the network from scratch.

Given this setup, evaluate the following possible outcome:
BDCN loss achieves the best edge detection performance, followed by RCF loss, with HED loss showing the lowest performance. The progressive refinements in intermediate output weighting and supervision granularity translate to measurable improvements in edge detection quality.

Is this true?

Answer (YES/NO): NO